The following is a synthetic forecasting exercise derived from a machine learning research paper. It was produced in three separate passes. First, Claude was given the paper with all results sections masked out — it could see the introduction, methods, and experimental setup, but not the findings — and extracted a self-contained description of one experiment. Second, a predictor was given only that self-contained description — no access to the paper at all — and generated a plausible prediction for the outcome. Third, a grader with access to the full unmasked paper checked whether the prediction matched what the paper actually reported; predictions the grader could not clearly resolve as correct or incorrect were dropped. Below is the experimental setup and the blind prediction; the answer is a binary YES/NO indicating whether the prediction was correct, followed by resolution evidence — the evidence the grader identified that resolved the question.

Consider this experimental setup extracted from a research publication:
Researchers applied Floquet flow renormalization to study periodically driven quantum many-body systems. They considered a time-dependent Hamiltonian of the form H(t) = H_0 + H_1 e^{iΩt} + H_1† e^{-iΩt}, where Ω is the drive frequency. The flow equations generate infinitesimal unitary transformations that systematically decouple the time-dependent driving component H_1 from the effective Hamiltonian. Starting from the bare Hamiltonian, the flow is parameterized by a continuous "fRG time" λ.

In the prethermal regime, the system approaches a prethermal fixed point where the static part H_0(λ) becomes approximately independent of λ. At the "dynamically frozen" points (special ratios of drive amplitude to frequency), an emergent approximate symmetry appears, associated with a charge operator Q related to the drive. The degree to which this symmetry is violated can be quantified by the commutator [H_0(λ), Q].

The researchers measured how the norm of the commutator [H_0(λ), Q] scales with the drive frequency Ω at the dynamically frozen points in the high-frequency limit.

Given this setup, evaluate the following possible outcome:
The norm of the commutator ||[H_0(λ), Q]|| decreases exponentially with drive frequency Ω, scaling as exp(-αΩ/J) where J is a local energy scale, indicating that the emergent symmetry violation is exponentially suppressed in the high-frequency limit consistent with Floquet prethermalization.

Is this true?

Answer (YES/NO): NO